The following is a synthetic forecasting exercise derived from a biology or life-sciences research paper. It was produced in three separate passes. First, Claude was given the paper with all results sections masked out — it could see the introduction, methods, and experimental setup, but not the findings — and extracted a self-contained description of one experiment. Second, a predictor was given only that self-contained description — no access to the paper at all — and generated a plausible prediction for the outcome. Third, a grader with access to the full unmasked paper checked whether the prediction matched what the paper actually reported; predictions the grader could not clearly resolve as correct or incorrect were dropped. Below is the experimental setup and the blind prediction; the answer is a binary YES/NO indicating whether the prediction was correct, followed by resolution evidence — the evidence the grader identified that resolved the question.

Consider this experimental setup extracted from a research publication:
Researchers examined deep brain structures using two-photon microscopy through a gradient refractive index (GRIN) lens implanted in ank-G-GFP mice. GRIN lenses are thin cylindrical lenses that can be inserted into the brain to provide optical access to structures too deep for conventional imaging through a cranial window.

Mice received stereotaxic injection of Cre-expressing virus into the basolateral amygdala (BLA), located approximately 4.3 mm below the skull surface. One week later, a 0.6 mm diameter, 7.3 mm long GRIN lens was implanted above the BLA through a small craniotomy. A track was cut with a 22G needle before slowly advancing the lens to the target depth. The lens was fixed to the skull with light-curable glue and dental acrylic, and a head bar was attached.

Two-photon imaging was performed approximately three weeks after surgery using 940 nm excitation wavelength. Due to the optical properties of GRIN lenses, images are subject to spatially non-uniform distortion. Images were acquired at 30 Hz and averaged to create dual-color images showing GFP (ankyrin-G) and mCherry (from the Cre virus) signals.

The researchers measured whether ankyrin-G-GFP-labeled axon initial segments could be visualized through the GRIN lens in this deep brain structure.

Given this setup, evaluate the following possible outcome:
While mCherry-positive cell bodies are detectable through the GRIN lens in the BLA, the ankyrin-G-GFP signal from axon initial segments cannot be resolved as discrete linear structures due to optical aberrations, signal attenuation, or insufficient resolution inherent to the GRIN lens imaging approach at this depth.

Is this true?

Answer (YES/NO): NO